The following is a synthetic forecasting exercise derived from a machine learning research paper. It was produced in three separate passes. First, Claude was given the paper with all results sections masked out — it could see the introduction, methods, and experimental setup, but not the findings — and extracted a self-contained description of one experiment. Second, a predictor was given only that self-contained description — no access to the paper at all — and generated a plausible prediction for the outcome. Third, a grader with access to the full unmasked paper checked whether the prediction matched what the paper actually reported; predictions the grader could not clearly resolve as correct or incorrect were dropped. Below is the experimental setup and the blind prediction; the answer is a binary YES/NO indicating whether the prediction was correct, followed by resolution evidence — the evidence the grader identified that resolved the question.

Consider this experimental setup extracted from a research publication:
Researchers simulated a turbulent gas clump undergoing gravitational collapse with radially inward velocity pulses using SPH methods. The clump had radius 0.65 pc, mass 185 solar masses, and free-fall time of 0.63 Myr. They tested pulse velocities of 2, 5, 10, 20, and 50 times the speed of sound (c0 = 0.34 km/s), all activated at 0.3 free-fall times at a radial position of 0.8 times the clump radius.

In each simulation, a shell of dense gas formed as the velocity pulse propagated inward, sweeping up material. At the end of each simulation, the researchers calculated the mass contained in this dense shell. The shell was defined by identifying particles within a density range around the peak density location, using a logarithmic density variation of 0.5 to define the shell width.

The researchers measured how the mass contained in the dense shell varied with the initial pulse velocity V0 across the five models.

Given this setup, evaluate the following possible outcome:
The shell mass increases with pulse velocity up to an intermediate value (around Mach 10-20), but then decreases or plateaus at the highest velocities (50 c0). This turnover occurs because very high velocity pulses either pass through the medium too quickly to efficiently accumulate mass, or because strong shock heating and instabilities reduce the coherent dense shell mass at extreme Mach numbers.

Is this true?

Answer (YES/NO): NO